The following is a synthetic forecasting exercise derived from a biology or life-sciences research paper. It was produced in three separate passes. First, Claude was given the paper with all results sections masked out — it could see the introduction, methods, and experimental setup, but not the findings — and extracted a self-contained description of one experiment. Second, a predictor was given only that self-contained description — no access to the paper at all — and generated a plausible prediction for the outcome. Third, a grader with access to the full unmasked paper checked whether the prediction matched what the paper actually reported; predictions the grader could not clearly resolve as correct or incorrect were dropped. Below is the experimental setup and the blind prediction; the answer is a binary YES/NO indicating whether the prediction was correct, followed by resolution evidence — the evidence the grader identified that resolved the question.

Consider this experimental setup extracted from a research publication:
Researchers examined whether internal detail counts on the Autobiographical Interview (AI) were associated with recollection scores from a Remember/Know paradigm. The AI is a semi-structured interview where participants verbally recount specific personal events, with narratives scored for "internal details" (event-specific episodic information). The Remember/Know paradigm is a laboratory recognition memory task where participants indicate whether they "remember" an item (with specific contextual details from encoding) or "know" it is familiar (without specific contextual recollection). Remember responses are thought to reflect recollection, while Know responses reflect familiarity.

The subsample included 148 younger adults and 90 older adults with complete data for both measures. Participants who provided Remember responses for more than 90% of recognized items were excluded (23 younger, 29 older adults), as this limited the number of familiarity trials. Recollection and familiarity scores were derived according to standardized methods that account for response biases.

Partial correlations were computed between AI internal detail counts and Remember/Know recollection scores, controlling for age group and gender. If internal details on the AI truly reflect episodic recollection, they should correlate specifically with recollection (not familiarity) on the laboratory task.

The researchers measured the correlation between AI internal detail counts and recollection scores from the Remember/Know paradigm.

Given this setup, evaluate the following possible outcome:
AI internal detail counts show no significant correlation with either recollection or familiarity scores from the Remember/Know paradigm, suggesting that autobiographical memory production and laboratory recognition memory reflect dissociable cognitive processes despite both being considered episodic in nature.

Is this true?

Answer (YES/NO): YES